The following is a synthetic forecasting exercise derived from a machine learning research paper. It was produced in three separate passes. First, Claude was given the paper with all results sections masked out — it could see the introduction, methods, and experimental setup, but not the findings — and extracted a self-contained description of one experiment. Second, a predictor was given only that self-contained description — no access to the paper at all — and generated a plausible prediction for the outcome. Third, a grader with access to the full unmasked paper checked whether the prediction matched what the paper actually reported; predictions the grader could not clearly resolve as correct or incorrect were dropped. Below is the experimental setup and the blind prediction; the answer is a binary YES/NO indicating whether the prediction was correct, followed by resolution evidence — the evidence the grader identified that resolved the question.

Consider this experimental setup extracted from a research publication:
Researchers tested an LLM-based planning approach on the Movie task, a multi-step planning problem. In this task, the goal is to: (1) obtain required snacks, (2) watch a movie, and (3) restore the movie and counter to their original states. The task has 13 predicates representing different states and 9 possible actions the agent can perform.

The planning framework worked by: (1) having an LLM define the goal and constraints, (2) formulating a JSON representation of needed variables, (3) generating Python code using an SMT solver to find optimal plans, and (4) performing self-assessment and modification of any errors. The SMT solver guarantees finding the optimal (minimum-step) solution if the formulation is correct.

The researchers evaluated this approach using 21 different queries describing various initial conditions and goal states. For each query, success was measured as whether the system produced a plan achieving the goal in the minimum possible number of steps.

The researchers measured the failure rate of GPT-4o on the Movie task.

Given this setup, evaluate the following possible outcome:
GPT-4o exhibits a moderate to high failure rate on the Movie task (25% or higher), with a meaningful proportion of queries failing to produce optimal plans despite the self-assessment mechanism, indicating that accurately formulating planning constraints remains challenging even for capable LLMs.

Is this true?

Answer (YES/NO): NO